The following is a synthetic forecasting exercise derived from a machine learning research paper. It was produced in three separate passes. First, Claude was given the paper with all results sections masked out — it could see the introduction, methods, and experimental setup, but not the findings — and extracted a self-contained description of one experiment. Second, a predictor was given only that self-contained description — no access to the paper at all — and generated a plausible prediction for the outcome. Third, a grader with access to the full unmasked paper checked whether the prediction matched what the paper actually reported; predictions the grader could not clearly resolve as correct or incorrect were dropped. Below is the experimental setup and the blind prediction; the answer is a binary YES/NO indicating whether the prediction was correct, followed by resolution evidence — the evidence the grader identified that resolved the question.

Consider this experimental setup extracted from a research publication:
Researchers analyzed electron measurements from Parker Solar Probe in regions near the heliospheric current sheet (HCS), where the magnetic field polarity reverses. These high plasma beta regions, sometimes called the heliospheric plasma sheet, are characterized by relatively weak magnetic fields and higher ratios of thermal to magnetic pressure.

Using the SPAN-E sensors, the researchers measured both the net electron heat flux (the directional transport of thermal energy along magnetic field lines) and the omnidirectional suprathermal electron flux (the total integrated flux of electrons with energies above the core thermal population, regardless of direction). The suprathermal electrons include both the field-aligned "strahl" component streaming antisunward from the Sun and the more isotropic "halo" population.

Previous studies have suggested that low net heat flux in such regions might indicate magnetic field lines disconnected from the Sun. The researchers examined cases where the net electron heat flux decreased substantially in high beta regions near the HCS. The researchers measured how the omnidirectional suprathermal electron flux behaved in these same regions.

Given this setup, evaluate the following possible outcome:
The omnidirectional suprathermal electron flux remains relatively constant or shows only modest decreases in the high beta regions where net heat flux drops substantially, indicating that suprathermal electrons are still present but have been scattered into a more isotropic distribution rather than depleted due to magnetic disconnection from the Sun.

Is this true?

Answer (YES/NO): YES